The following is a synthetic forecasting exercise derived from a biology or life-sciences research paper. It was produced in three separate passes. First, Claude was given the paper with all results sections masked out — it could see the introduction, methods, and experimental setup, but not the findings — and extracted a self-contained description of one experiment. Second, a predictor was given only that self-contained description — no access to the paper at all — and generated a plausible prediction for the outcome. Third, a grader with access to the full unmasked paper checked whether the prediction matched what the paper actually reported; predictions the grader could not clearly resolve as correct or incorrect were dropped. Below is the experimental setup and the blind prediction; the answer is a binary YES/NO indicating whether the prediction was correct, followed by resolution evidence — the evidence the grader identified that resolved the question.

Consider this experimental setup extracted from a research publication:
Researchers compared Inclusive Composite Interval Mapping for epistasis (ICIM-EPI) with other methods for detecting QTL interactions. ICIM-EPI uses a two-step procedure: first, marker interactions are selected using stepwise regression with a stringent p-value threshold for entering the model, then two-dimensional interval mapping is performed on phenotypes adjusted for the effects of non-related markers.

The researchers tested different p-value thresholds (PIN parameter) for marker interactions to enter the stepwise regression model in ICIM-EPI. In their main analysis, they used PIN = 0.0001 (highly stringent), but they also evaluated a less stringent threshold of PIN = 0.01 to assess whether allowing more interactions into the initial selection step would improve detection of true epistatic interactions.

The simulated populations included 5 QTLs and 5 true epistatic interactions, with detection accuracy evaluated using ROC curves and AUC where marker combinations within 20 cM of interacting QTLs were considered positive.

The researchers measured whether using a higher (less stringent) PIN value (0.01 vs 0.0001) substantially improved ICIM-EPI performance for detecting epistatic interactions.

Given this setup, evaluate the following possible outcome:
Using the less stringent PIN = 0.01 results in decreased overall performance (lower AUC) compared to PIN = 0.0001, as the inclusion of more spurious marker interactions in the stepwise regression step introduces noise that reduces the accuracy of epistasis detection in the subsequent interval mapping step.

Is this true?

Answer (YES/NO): NO